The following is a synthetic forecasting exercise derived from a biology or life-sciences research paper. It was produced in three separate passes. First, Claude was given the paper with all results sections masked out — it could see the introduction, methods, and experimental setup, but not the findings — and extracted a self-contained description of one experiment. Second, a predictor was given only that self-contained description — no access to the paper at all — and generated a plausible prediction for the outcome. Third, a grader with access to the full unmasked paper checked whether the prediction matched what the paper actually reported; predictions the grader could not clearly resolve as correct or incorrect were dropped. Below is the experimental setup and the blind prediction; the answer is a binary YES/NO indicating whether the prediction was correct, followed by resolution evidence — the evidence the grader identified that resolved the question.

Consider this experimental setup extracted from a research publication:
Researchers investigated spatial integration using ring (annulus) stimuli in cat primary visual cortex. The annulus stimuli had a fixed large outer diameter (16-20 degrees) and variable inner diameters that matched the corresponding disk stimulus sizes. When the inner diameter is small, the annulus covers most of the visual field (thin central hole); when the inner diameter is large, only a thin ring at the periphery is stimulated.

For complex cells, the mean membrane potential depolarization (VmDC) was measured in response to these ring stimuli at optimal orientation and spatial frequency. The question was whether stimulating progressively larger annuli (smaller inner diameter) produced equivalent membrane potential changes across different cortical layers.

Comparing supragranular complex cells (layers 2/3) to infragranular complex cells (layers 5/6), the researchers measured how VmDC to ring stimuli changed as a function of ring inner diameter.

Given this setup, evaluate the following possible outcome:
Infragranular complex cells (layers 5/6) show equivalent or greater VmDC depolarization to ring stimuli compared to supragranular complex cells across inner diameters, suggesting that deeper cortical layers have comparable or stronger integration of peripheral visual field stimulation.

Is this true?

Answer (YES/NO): NO